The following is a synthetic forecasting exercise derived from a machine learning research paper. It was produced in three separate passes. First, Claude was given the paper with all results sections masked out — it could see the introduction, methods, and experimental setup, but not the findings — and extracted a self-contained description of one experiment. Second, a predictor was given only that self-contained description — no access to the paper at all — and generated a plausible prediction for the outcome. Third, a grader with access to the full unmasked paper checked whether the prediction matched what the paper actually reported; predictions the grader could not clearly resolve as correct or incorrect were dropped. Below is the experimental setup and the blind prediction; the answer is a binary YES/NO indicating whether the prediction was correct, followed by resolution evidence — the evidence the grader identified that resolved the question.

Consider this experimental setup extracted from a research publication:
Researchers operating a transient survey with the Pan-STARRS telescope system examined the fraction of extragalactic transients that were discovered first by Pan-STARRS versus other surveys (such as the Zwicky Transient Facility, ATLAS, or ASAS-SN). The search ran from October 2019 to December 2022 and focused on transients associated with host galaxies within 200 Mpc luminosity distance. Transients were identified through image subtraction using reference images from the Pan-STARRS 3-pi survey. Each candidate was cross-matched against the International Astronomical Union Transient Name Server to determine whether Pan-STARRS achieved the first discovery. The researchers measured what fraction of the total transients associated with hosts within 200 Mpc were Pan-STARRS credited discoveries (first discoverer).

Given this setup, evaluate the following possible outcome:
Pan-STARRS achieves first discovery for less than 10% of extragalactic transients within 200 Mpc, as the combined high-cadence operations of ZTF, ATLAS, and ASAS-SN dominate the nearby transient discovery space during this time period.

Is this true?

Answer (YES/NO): NO